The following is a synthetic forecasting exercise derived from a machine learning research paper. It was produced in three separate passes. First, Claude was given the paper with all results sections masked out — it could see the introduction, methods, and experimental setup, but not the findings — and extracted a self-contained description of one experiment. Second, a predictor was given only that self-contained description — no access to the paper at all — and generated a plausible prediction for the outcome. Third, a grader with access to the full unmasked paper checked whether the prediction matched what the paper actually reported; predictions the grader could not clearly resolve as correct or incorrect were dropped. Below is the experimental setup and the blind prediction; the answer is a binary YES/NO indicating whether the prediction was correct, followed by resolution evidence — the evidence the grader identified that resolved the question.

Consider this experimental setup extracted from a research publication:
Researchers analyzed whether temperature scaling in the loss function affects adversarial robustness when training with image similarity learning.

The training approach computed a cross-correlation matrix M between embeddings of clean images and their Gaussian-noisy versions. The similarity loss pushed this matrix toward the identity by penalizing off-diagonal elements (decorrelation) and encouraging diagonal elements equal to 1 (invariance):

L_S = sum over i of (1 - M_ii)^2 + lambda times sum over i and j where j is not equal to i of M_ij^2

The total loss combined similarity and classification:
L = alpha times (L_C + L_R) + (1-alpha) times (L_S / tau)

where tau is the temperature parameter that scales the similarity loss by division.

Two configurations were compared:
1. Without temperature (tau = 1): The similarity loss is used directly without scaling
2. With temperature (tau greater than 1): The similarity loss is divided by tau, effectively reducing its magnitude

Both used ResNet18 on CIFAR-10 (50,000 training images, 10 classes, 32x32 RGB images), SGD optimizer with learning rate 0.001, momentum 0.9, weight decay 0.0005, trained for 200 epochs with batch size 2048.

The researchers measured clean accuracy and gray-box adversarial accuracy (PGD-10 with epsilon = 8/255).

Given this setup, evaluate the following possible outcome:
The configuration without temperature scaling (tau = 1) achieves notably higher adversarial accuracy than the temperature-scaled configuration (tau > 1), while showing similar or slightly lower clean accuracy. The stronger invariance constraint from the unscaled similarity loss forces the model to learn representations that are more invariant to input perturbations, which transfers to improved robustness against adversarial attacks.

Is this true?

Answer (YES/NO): NO